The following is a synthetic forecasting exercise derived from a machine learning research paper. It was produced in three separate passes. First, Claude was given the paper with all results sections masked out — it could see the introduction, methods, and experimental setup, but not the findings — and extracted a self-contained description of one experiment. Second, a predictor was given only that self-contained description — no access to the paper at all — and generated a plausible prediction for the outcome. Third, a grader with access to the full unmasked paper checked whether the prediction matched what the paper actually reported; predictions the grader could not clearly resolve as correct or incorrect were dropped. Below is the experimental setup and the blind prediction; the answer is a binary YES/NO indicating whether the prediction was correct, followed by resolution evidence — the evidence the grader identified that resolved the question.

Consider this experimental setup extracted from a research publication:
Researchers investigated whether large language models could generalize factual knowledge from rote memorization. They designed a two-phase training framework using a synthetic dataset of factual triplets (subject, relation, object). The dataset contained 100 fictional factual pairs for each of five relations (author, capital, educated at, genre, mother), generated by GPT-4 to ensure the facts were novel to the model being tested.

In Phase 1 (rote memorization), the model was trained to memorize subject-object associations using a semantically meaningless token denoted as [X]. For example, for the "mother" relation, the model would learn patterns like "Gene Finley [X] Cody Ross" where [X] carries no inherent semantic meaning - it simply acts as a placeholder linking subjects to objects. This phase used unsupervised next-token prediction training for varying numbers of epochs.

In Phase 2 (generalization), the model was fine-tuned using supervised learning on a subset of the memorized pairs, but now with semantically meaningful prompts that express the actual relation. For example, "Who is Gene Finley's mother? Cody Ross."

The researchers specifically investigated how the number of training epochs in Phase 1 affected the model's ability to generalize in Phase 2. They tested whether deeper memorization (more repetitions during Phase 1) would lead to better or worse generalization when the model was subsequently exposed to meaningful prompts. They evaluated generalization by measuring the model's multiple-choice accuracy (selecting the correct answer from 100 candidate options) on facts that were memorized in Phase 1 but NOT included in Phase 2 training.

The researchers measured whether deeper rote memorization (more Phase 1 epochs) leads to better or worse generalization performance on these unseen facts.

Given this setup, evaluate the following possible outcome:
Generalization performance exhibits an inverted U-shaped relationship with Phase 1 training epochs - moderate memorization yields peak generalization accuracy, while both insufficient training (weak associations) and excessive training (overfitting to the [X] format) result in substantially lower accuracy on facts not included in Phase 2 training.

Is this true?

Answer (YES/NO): NO